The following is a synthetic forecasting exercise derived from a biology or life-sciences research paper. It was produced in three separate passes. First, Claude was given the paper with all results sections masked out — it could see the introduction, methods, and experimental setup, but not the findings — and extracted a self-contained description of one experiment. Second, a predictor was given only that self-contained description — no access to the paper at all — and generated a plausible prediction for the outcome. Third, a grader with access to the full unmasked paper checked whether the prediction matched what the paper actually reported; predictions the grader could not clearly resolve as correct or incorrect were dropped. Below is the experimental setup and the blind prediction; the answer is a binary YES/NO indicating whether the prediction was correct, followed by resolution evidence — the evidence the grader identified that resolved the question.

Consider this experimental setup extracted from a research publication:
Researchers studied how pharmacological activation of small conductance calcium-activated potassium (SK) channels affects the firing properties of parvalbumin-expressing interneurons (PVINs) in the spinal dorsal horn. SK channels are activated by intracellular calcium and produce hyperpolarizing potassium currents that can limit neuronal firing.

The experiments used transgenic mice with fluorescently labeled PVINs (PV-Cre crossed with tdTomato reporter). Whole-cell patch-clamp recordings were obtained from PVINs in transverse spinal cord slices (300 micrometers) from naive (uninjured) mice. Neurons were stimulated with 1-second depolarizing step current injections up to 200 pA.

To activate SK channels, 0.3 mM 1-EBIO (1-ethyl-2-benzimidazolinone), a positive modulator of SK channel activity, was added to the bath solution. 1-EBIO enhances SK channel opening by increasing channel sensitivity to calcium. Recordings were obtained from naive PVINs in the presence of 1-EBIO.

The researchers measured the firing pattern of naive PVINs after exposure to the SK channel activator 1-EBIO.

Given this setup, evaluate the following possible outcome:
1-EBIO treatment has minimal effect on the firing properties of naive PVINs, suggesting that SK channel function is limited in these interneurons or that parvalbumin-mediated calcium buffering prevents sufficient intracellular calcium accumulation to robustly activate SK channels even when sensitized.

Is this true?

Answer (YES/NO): NO